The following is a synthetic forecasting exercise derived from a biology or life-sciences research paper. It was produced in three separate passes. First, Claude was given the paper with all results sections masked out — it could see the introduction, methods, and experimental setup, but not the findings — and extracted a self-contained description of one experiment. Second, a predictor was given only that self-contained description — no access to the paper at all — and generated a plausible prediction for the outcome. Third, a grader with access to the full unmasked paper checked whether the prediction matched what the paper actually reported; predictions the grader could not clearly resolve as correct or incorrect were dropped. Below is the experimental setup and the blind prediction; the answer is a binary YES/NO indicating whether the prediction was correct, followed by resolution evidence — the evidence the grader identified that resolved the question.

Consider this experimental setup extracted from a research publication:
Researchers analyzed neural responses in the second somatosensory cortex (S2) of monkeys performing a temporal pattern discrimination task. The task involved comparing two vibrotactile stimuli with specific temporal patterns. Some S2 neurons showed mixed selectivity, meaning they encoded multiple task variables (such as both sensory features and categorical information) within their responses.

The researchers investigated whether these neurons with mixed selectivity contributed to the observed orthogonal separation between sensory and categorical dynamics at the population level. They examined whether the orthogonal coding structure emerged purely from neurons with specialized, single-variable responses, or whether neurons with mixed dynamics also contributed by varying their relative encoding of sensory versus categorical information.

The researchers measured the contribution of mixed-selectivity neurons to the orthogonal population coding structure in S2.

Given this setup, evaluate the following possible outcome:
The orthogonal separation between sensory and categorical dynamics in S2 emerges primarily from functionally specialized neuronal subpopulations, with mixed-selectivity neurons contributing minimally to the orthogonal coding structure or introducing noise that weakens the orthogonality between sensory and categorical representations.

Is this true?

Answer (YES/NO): NO